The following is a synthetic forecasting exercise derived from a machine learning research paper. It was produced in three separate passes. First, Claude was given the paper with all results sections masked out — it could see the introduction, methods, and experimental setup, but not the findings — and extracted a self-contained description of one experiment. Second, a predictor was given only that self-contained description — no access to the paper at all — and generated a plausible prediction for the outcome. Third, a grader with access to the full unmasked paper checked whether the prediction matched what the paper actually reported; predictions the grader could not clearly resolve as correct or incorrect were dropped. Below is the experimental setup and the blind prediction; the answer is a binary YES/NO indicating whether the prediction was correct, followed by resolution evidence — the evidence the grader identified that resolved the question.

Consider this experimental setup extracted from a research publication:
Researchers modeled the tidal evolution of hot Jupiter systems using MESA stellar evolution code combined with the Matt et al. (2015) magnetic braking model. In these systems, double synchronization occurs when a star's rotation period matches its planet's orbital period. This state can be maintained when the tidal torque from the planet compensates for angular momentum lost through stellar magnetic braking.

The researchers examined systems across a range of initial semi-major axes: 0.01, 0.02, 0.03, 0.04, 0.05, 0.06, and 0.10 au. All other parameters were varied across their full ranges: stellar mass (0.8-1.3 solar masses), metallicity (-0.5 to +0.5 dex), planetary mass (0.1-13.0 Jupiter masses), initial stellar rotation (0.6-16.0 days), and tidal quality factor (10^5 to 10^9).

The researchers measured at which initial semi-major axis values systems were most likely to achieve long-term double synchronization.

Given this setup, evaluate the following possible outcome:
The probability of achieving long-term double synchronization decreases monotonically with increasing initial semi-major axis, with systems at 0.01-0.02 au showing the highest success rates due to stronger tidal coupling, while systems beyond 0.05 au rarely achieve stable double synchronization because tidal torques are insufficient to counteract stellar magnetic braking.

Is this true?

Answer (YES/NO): NO